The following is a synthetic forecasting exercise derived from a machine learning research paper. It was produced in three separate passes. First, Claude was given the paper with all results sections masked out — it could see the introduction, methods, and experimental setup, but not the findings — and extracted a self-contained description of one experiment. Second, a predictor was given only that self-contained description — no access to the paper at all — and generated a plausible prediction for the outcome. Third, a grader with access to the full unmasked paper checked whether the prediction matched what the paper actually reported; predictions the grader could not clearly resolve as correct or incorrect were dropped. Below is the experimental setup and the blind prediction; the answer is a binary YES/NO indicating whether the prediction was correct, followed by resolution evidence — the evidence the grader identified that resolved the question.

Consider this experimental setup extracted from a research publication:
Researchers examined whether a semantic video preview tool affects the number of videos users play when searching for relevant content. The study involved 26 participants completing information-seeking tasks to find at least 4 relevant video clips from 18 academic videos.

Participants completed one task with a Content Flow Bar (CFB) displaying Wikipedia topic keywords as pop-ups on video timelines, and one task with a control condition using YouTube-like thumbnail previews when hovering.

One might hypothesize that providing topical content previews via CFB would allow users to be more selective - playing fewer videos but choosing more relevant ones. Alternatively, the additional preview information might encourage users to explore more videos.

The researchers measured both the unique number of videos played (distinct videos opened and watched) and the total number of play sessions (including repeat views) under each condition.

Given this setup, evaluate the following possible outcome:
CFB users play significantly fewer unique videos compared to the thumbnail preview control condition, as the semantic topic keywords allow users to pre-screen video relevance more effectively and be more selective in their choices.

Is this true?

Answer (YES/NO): NO